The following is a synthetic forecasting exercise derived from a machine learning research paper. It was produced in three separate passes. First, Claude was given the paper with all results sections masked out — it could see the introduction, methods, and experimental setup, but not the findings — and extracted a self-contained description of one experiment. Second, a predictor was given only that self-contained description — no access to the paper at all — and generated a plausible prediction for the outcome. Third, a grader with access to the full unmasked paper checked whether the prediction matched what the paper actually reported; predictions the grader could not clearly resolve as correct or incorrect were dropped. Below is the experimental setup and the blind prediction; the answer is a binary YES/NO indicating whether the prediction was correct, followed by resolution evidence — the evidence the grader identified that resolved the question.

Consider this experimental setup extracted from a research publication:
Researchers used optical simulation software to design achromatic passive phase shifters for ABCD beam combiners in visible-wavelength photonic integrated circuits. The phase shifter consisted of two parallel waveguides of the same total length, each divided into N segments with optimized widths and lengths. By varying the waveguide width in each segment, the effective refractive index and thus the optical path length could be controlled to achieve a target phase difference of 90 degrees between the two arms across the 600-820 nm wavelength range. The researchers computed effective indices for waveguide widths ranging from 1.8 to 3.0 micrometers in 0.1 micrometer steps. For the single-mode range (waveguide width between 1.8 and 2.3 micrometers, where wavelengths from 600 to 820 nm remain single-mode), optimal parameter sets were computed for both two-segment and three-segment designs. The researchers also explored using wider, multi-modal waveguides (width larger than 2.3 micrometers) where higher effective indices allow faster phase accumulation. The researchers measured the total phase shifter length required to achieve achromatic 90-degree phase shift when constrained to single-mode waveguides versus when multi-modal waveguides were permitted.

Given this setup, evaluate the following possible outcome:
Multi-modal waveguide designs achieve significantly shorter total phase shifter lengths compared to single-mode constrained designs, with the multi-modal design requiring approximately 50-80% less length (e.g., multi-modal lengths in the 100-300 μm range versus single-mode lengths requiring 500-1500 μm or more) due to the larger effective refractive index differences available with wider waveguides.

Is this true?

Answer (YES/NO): NO